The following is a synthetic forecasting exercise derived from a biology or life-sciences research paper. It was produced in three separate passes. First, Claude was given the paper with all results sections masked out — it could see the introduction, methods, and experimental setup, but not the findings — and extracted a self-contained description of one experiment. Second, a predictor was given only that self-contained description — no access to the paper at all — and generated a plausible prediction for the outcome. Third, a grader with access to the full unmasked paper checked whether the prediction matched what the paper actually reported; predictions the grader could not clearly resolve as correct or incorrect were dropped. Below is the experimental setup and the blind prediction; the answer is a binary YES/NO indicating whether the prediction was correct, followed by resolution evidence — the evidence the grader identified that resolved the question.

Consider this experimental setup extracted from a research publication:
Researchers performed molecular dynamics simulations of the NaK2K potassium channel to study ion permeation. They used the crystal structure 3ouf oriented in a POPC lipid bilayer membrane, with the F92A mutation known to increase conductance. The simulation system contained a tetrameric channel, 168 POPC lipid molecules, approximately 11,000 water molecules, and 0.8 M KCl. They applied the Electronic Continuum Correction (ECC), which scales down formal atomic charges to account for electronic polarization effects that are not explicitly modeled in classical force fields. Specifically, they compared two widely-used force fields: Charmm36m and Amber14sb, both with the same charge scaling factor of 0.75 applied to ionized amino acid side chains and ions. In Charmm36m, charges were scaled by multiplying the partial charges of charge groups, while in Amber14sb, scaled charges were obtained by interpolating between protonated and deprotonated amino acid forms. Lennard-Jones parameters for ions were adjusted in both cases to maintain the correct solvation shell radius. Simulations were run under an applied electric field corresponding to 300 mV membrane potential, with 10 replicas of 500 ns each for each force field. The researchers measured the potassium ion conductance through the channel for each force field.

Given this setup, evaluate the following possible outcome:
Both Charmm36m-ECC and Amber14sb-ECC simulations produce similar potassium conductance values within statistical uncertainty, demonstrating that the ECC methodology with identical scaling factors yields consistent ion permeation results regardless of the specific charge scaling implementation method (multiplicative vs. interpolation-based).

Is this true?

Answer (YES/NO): NO